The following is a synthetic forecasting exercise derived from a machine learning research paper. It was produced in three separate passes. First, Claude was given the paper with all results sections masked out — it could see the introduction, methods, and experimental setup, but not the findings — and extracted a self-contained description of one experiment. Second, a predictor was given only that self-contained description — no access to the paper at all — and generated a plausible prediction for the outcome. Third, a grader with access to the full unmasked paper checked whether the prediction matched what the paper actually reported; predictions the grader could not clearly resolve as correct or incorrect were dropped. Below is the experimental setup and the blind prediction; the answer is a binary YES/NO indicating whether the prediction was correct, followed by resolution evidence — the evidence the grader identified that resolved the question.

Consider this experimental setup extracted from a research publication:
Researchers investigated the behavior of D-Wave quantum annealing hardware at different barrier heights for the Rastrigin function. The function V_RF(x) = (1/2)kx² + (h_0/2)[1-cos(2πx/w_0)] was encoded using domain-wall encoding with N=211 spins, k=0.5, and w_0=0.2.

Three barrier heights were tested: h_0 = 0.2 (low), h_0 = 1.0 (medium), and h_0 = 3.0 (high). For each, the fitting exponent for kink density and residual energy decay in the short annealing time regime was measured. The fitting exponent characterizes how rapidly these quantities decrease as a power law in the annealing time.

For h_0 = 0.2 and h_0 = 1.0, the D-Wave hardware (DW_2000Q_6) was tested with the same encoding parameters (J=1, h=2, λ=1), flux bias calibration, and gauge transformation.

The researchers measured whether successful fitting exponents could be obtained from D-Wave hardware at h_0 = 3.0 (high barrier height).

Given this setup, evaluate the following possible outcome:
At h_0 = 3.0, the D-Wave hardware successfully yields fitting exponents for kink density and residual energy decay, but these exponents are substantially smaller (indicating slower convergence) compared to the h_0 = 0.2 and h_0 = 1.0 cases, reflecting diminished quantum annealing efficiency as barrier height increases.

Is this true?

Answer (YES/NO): NO